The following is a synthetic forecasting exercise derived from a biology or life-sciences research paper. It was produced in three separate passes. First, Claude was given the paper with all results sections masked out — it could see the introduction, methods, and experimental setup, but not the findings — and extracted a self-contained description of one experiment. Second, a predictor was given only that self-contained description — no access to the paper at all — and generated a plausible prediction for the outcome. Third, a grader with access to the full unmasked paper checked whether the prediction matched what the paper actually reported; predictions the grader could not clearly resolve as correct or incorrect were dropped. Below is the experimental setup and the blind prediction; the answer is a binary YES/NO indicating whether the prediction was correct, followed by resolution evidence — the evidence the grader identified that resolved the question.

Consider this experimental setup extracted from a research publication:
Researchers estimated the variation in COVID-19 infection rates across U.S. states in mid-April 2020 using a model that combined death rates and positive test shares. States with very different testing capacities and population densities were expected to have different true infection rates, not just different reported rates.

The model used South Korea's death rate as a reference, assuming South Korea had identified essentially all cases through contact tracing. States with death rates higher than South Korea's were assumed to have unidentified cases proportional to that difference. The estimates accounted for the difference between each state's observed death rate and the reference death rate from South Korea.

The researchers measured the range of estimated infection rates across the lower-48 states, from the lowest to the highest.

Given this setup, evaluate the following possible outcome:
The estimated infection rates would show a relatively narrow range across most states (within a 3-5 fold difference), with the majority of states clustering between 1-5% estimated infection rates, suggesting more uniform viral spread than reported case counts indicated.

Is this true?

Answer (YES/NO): NO